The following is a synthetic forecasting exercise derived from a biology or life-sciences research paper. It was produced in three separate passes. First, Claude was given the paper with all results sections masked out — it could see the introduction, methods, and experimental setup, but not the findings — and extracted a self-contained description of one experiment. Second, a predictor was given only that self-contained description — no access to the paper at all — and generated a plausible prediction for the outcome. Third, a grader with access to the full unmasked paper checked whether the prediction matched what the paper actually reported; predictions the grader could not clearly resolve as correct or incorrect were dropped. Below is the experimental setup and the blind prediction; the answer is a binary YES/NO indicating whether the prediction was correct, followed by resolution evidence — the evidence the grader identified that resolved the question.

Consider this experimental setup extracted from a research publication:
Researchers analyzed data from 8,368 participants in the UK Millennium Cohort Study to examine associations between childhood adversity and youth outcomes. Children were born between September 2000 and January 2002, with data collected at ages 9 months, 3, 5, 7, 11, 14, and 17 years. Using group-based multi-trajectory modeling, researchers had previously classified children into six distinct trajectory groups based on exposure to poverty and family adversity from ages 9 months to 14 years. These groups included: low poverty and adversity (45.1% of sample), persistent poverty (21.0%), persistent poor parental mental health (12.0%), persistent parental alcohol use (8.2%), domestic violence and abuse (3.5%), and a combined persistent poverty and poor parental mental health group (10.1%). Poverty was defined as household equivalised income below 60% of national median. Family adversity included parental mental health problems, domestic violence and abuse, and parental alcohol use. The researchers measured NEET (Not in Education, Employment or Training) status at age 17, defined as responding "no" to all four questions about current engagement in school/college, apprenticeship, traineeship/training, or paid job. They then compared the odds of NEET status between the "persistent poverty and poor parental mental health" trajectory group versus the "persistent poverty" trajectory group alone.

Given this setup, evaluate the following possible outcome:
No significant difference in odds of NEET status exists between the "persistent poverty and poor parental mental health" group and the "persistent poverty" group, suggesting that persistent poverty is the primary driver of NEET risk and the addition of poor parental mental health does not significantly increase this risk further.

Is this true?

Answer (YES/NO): NO